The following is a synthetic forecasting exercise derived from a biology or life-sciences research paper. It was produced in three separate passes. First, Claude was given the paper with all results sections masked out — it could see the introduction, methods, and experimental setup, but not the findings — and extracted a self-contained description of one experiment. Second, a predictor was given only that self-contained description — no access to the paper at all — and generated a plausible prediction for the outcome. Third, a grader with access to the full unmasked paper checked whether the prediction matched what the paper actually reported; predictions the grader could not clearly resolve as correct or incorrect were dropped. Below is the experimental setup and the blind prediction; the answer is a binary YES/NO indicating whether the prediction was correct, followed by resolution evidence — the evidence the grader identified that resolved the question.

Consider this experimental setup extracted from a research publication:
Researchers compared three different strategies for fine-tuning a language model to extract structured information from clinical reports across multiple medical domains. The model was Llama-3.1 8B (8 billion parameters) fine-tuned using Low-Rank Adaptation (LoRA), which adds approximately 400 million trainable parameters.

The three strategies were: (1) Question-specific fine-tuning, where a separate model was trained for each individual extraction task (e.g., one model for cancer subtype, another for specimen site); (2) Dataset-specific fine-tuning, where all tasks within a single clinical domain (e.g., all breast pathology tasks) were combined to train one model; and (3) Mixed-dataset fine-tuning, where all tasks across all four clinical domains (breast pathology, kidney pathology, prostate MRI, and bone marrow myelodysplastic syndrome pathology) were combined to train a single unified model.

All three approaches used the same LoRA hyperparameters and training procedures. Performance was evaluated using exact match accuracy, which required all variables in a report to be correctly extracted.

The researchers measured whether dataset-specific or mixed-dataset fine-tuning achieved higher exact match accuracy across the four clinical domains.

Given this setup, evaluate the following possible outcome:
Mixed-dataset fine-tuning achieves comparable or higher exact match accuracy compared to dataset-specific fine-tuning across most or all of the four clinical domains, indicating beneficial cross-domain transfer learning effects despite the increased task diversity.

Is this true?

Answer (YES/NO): YES